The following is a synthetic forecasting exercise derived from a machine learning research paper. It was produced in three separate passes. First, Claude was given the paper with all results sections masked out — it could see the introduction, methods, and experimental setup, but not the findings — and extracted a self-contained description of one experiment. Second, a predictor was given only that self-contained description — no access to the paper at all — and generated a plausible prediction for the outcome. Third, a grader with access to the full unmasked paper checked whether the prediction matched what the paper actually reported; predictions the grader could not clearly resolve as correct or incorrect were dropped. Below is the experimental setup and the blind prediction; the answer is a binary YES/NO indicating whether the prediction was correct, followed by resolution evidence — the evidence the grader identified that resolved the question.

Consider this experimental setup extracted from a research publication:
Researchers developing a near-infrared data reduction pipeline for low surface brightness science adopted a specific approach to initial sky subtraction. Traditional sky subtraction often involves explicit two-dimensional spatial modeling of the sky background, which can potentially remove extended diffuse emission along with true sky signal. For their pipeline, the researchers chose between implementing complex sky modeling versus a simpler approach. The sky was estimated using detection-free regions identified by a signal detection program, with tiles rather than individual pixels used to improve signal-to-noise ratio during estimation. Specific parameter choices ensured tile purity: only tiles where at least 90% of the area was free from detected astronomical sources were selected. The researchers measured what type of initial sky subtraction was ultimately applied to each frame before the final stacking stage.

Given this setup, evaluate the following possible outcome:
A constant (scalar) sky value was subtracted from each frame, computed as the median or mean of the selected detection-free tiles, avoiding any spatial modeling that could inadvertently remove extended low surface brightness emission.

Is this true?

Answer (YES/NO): YES